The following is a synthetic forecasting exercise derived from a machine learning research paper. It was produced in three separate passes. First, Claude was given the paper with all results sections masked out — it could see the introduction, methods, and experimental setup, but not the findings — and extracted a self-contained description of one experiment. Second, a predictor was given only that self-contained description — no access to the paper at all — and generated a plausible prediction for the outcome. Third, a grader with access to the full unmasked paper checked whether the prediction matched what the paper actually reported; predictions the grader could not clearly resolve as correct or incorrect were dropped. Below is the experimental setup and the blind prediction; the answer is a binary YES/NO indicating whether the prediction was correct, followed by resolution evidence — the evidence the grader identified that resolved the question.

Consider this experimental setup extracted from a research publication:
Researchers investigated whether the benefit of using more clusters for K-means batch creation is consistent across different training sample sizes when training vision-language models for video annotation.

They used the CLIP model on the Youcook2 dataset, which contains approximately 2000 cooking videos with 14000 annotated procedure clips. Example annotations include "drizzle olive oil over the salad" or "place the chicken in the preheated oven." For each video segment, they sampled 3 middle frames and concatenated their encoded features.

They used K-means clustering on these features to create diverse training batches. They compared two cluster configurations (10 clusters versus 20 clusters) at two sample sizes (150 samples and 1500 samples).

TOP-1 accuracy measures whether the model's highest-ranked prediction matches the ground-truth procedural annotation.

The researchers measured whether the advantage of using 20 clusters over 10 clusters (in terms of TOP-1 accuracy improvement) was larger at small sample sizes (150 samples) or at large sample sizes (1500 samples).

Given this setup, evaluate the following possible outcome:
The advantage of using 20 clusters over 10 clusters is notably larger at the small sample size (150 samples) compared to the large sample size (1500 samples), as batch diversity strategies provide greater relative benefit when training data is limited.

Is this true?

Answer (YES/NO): YES